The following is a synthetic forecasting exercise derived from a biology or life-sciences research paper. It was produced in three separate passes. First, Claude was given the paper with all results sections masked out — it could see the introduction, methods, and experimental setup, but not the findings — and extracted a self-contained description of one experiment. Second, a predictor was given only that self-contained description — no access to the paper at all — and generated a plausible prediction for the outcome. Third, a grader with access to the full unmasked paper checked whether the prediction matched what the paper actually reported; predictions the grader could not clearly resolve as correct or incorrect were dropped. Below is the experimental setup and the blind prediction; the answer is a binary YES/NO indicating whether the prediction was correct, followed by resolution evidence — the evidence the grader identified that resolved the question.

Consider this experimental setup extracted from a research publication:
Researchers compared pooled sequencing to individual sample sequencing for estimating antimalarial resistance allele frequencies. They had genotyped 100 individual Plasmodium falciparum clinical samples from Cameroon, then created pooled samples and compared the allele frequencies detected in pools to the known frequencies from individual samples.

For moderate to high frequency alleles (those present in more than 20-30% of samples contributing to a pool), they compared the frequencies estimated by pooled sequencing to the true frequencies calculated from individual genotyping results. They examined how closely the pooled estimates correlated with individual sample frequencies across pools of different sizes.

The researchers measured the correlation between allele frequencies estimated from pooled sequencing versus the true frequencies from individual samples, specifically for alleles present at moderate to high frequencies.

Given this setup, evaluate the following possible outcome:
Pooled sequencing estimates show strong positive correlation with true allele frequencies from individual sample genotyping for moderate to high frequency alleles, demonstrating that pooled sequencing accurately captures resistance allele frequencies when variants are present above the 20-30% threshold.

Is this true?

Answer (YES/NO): YES